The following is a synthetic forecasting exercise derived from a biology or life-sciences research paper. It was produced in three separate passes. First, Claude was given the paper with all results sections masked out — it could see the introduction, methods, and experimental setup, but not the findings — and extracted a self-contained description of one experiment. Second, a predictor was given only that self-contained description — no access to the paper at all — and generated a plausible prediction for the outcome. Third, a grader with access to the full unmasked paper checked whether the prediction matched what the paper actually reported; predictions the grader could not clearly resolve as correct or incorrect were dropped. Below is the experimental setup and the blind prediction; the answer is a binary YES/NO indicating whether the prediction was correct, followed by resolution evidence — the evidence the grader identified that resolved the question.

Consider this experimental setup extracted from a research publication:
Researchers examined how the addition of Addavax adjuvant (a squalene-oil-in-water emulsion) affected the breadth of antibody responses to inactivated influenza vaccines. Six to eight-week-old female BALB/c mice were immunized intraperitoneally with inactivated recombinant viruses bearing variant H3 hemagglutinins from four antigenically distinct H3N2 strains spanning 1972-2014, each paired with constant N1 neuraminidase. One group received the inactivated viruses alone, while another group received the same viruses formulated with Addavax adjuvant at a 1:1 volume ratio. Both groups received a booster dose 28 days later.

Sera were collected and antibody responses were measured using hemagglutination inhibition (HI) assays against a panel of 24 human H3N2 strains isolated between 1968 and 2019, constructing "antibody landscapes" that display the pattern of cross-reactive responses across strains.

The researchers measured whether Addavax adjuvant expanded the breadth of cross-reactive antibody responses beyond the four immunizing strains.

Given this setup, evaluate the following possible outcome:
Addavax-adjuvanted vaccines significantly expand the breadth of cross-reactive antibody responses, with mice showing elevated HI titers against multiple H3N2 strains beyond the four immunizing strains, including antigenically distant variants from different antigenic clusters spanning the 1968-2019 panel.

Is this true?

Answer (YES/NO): NO